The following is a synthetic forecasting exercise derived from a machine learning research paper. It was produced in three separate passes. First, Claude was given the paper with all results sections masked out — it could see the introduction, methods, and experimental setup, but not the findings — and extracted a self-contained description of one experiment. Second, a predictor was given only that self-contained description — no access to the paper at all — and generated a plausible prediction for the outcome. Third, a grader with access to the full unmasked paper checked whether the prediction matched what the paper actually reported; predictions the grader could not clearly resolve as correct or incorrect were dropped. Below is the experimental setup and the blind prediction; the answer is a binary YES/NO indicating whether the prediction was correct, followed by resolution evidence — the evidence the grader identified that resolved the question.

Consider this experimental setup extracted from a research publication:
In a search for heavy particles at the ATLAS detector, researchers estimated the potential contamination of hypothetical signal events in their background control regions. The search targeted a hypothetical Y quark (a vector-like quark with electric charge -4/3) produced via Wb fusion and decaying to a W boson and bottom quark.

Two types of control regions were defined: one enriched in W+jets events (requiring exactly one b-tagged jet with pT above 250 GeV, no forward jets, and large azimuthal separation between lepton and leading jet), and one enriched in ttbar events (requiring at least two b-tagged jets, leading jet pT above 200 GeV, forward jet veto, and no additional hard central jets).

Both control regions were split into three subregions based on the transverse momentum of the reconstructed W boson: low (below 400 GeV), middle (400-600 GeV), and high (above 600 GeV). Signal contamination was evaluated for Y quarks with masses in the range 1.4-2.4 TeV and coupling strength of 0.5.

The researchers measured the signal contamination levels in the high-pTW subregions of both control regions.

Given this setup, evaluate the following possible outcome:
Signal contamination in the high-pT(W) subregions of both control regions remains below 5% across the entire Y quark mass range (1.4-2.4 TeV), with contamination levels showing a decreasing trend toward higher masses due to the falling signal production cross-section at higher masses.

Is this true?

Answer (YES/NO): NO